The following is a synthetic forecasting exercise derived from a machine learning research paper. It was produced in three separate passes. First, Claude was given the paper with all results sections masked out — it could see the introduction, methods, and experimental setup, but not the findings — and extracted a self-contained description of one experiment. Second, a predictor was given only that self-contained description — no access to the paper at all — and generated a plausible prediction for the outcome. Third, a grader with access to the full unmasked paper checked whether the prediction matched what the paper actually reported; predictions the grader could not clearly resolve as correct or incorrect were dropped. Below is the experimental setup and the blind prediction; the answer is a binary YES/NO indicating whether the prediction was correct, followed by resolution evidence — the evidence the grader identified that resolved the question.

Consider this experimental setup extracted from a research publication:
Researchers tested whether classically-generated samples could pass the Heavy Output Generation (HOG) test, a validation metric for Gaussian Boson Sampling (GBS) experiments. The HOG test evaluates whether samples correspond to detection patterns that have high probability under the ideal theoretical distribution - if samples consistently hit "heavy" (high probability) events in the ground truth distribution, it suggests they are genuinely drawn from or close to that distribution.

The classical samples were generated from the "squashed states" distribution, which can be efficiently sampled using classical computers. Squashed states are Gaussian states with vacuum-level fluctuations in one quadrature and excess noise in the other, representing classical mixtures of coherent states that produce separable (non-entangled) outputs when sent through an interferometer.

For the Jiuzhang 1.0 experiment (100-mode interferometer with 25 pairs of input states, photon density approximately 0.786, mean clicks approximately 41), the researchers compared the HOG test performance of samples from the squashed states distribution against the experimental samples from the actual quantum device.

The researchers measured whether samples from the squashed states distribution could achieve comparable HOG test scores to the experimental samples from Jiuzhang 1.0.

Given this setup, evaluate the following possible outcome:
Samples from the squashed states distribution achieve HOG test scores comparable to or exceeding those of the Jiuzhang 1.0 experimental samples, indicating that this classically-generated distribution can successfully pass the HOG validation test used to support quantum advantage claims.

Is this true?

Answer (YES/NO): NO